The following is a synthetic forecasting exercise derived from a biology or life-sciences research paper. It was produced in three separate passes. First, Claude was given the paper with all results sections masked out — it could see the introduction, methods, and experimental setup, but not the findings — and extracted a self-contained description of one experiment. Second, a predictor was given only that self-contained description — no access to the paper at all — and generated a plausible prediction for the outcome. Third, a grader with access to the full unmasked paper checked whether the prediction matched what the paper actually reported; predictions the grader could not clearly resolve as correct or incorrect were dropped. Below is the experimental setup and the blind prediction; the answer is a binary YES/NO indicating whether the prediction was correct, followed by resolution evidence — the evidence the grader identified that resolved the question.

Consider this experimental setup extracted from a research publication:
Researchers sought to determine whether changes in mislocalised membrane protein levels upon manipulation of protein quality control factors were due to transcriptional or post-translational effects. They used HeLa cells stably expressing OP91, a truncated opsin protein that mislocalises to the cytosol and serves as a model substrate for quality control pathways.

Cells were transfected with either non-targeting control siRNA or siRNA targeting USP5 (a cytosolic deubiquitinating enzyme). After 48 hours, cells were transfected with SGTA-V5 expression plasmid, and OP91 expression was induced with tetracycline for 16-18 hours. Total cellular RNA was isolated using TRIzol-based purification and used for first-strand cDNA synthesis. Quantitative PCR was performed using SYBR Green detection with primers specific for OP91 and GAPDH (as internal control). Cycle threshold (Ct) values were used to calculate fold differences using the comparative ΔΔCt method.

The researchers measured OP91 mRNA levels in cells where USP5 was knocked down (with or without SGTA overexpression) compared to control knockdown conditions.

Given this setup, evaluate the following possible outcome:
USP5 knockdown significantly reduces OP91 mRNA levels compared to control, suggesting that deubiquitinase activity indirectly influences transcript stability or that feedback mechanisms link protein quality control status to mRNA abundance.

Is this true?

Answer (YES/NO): NO